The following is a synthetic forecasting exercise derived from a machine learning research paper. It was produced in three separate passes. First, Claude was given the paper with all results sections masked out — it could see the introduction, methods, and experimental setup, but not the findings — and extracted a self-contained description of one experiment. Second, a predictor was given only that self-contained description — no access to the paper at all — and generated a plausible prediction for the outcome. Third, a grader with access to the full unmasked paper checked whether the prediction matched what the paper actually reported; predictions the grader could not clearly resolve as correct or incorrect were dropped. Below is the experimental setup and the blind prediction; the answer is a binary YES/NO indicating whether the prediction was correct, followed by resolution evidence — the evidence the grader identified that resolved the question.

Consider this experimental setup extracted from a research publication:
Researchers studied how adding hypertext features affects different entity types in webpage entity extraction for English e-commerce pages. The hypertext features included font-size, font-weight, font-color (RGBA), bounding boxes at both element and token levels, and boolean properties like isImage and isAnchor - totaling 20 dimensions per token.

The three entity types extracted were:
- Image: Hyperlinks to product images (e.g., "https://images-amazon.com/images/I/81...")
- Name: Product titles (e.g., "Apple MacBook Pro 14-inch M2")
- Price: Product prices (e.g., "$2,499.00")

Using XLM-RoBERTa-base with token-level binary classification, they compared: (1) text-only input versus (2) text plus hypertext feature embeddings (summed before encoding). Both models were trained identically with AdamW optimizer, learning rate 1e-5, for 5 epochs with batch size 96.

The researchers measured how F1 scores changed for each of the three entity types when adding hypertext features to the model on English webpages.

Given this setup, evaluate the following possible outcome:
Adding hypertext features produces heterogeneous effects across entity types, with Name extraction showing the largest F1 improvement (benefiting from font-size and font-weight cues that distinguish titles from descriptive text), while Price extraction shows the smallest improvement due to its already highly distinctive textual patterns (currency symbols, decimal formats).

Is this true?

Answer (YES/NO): NO